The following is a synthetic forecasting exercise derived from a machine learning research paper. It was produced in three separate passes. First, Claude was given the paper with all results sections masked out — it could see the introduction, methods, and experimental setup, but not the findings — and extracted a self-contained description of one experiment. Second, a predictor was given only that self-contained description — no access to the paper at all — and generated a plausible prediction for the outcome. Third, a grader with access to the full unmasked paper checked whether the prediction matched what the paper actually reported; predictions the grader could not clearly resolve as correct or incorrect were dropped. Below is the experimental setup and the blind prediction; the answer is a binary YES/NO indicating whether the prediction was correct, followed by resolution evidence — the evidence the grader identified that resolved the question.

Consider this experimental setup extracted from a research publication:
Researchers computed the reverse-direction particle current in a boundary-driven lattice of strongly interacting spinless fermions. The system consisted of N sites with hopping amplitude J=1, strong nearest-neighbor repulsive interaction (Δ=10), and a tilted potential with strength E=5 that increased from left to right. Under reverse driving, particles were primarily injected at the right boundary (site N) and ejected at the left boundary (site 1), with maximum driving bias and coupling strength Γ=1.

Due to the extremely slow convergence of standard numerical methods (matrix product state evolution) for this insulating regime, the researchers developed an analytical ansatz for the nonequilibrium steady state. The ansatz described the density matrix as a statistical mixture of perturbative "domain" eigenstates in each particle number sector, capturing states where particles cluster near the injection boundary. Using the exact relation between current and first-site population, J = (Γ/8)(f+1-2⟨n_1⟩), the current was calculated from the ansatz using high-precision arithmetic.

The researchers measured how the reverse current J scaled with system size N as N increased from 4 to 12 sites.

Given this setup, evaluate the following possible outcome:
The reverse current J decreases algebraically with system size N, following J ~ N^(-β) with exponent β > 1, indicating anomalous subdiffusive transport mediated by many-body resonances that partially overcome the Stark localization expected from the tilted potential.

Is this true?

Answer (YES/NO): NO